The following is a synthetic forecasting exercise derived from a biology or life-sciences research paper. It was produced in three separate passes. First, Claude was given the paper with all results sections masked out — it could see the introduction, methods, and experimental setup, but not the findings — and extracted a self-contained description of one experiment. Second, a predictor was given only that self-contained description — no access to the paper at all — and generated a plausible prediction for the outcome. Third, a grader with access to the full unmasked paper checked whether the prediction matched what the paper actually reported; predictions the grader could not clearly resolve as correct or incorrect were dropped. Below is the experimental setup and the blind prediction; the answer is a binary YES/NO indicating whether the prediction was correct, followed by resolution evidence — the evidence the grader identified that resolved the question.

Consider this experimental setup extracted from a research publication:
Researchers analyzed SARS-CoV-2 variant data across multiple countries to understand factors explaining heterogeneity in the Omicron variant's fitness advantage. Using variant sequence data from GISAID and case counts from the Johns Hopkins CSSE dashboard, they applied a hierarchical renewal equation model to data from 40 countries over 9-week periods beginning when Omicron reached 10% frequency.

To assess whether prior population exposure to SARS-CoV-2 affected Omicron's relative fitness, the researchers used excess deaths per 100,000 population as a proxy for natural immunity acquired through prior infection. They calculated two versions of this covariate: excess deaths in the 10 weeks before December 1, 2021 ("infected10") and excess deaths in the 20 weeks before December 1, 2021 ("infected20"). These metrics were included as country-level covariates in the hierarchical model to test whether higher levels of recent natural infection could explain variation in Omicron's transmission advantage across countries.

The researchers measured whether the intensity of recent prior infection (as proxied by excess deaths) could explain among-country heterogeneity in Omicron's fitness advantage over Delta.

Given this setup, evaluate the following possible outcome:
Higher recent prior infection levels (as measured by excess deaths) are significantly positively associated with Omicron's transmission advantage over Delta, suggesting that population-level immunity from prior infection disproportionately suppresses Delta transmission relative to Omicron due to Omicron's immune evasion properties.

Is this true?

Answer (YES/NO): NO